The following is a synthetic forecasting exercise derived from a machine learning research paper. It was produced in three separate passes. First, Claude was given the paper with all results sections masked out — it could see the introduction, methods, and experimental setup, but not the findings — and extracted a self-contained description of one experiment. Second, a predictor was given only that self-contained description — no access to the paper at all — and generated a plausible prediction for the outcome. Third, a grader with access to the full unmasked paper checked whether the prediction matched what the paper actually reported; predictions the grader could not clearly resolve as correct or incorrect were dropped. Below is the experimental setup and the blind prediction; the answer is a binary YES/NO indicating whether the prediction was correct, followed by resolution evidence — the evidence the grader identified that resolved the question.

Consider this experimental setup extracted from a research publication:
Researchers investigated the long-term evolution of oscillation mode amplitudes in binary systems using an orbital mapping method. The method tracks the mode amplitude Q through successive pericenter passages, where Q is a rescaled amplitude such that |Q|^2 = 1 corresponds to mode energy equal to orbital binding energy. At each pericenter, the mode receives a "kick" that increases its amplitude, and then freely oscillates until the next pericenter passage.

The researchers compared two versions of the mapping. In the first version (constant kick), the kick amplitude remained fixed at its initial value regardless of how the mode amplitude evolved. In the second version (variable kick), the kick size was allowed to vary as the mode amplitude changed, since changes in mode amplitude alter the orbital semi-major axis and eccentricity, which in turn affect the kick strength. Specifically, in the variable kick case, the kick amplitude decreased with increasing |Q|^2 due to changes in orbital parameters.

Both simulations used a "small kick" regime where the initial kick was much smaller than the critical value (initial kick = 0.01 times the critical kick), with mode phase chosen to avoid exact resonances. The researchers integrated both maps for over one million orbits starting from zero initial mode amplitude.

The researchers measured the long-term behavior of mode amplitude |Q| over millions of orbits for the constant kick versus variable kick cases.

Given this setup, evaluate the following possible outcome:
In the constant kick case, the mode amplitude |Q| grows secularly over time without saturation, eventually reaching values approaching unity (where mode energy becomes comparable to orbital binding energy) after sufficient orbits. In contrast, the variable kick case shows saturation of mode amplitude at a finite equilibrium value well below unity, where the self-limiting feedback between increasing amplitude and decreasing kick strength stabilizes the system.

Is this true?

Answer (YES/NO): NO